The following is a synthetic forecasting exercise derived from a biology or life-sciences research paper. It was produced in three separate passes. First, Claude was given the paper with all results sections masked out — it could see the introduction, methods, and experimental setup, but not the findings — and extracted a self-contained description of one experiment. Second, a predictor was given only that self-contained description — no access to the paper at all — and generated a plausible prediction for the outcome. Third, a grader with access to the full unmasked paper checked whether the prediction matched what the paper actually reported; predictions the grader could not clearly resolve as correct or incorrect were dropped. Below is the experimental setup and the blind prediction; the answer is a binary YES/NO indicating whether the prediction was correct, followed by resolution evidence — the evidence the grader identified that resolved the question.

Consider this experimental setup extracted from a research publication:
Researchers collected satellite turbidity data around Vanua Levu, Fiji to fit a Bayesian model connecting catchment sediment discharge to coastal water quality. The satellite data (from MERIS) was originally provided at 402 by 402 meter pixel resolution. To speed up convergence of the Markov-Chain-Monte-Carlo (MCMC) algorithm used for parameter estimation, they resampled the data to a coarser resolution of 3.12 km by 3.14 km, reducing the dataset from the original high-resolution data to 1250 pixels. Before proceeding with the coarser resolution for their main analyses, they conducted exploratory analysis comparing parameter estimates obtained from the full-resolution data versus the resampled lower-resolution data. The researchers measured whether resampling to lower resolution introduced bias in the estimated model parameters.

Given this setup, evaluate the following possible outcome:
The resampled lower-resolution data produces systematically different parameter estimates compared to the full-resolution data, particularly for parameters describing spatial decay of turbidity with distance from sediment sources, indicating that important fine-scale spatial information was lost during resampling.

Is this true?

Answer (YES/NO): NO